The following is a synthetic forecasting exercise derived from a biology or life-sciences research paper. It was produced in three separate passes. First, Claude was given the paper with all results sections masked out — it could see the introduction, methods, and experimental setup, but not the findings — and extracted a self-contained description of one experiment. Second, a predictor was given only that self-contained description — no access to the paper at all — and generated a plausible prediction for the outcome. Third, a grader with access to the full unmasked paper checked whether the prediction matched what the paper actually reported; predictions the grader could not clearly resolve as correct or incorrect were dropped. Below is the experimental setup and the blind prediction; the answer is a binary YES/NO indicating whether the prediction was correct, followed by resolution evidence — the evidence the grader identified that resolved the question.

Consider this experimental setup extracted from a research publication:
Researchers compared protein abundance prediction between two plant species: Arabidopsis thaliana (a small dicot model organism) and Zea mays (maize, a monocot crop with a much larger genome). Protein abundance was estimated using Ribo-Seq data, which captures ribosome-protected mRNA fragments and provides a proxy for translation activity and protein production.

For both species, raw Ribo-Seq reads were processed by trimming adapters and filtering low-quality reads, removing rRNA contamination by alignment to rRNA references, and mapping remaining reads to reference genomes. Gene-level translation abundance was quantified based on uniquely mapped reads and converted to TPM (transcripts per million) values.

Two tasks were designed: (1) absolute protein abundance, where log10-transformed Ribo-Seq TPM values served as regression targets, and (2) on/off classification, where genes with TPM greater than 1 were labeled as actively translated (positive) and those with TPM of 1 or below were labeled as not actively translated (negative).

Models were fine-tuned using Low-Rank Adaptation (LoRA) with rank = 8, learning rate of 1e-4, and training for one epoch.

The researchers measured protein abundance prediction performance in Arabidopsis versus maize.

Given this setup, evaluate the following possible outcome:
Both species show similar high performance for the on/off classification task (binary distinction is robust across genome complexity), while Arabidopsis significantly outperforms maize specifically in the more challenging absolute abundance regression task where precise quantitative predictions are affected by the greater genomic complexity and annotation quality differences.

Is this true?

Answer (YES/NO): NO